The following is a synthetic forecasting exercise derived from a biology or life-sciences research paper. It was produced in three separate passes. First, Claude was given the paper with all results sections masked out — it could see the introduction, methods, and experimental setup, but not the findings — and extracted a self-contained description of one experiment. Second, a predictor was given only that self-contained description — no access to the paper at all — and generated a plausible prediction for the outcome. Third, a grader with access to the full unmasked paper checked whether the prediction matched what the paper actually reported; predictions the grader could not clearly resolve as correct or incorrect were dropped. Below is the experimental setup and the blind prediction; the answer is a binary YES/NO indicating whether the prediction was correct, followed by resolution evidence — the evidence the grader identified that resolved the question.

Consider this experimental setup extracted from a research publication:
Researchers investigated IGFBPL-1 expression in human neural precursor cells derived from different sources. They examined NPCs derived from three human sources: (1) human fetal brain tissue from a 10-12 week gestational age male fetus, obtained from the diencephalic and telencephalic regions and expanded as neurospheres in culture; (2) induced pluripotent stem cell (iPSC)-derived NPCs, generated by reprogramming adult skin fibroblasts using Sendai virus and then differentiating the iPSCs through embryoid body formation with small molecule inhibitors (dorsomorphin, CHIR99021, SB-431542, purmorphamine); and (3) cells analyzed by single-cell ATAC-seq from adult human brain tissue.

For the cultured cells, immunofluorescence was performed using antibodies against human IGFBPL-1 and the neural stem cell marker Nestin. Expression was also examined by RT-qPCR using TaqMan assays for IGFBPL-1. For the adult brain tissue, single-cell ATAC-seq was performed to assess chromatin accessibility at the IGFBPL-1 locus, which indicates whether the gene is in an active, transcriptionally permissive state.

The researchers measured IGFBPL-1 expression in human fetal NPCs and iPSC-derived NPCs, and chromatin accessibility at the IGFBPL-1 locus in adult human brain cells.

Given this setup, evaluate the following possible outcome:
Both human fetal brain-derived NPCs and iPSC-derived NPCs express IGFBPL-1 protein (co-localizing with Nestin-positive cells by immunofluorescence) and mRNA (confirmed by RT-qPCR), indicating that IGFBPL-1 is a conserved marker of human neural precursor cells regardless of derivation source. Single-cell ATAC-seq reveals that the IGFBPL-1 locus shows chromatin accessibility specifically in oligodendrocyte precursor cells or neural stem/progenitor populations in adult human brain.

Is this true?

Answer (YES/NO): NO